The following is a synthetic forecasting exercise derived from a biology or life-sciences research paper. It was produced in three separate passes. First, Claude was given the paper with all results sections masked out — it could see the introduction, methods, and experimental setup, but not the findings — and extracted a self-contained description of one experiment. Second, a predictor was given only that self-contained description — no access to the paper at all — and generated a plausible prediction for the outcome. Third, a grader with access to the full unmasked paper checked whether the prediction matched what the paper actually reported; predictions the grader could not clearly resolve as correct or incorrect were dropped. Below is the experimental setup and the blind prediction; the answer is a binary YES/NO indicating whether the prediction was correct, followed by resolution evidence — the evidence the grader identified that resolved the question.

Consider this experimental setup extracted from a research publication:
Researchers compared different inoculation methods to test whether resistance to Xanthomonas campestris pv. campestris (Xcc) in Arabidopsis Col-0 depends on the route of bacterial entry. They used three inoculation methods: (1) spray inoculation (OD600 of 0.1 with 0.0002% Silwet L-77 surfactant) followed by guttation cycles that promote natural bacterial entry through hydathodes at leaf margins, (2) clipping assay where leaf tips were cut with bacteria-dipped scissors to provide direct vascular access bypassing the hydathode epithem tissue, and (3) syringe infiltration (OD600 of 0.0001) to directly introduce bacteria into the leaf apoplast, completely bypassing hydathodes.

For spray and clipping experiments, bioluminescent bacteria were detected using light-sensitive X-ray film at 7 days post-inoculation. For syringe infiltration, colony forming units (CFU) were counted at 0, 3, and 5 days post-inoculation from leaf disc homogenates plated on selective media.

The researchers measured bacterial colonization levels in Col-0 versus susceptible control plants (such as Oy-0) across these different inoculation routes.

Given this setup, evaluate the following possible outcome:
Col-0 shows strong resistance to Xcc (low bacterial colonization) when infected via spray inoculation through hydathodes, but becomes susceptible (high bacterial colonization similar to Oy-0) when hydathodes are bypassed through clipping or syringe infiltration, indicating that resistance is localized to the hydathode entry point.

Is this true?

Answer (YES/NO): NO